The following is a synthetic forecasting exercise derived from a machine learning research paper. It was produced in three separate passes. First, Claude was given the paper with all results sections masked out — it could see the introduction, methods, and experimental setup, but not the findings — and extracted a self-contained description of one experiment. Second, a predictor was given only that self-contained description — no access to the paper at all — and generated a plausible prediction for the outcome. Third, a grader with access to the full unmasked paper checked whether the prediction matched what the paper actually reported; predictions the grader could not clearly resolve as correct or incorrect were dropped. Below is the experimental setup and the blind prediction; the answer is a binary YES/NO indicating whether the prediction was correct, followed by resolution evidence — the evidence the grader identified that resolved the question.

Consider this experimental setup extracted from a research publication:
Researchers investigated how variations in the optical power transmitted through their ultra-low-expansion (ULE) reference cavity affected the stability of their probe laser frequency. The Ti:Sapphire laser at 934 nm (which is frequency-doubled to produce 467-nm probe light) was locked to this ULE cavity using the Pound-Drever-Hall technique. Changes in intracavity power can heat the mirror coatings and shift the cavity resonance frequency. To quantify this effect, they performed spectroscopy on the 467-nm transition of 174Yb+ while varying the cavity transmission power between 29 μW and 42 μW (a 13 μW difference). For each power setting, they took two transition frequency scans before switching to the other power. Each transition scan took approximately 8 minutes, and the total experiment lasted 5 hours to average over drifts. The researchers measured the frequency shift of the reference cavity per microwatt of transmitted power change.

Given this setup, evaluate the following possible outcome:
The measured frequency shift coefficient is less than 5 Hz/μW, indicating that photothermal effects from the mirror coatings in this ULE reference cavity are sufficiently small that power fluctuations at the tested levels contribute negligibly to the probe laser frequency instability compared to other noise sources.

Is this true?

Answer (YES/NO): NO